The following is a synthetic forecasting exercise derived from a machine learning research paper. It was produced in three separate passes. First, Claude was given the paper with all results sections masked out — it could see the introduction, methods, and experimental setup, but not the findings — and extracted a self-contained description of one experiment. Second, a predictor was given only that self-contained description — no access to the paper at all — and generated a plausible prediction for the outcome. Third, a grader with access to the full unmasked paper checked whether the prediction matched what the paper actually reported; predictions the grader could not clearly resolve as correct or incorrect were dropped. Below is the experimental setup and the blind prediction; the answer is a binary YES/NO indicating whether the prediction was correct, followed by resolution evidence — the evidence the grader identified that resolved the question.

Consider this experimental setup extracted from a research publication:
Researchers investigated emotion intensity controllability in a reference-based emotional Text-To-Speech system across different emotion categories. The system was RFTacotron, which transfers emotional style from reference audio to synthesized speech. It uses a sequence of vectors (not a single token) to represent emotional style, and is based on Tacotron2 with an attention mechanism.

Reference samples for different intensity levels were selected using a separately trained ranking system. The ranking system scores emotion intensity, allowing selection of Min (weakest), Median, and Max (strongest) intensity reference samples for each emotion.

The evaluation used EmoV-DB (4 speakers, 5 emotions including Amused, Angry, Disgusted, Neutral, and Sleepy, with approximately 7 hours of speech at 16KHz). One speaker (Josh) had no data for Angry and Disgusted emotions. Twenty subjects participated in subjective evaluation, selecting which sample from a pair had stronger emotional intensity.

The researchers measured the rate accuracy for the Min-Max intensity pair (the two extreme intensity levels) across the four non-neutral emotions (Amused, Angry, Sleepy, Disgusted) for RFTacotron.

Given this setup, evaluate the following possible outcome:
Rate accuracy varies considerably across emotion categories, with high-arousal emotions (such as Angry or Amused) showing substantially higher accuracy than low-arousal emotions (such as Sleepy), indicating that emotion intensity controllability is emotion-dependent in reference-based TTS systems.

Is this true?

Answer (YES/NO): NO